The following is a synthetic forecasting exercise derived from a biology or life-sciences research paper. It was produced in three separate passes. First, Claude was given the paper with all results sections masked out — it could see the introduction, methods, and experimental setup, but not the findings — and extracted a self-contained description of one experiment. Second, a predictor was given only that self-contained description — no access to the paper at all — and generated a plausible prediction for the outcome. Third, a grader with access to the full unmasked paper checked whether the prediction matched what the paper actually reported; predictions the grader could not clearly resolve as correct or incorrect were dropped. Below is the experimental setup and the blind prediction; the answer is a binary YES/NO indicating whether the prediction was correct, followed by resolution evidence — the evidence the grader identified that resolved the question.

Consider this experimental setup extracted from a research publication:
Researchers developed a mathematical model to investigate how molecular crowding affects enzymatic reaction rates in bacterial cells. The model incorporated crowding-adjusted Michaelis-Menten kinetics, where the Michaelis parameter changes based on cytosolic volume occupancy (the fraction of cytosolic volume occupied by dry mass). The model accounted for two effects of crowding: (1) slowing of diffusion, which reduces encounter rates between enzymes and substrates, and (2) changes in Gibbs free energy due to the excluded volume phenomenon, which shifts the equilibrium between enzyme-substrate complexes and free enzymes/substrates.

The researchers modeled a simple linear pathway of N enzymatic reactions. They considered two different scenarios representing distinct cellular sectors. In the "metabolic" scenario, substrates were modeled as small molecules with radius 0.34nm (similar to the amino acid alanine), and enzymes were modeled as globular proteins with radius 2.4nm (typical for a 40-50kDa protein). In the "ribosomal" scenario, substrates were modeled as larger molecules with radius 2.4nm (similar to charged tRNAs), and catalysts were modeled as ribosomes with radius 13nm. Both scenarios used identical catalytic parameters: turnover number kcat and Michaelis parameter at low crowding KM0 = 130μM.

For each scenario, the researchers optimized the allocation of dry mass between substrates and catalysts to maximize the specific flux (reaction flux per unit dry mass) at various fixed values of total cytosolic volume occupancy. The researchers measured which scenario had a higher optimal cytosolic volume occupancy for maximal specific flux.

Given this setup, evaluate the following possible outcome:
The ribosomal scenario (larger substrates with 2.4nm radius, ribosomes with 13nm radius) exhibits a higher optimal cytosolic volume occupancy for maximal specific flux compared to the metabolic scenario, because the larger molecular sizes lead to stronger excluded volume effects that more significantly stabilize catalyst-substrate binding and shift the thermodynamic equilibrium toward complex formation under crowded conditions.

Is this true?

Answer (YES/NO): NO